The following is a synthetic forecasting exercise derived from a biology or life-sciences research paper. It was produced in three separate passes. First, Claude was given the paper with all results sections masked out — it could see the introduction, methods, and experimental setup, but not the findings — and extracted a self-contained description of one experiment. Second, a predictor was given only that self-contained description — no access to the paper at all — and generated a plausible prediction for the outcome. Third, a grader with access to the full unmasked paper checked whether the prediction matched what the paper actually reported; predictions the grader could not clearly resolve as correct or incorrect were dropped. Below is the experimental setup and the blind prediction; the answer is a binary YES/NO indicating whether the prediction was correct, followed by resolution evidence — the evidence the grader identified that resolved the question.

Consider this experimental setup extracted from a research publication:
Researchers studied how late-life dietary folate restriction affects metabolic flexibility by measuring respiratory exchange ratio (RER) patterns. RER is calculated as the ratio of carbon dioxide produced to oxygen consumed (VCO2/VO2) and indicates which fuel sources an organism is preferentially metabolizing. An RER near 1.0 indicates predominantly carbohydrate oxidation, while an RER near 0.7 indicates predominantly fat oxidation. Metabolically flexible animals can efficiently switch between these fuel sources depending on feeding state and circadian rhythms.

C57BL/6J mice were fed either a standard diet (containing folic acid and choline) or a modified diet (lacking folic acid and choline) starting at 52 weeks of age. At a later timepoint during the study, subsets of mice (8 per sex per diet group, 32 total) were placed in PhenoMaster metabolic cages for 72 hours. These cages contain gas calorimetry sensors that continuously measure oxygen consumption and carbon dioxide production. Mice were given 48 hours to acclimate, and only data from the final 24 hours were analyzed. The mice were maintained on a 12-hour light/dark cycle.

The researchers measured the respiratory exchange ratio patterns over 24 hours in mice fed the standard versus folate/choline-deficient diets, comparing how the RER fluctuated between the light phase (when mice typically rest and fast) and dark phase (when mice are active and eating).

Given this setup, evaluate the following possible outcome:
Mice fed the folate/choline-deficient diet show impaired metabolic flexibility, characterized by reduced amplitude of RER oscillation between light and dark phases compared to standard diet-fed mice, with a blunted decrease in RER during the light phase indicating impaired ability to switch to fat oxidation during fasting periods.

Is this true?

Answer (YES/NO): NO